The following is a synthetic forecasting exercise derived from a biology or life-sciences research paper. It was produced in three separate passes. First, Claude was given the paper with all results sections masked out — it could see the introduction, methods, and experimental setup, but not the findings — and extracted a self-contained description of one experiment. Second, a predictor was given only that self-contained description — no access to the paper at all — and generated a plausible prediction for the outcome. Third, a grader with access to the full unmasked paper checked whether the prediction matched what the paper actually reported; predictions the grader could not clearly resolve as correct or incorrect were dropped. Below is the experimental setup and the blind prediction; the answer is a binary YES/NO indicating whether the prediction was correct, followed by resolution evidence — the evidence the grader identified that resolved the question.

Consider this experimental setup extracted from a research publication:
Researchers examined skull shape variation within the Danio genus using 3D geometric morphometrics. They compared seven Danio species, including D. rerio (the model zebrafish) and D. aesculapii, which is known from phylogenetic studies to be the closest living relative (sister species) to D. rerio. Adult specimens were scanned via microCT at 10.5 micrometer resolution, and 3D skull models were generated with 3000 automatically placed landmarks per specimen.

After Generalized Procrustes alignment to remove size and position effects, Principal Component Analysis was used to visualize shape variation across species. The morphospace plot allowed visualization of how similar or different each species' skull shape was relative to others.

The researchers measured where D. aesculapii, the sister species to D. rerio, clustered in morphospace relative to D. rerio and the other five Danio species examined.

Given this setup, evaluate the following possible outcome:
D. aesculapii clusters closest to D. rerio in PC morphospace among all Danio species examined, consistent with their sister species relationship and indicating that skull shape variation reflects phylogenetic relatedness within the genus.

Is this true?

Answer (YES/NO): NO